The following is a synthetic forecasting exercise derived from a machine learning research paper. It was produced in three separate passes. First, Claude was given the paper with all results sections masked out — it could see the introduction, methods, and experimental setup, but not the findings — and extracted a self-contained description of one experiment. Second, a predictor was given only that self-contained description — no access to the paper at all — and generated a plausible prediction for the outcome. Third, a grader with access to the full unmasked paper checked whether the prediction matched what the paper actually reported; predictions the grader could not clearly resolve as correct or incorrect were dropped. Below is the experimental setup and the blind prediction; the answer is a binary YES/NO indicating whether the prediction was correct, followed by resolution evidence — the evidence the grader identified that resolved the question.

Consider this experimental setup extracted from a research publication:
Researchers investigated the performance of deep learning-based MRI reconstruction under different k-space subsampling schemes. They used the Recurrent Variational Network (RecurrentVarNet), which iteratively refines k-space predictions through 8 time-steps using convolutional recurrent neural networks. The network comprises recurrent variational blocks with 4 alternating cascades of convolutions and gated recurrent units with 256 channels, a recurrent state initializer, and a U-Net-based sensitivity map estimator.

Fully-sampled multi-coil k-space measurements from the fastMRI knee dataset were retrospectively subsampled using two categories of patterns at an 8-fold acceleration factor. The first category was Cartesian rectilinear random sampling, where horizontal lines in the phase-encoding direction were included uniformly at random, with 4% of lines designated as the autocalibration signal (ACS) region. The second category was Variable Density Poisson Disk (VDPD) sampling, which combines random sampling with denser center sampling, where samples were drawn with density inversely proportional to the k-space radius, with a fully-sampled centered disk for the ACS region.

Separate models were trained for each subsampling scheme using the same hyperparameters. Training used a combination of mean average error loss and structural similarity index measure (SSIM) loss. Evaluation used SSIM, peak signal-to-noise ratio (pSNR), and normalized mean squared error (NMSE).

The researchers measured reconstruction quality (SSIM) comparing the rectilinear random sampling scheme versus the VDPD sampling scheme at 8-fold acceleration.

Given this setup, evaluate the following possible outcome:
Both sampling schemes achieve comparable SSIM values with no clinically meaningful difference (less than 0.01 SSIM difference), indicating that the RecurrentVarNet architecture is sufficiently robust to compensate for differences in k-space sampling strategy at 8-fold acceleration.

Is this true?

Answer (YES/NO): NO